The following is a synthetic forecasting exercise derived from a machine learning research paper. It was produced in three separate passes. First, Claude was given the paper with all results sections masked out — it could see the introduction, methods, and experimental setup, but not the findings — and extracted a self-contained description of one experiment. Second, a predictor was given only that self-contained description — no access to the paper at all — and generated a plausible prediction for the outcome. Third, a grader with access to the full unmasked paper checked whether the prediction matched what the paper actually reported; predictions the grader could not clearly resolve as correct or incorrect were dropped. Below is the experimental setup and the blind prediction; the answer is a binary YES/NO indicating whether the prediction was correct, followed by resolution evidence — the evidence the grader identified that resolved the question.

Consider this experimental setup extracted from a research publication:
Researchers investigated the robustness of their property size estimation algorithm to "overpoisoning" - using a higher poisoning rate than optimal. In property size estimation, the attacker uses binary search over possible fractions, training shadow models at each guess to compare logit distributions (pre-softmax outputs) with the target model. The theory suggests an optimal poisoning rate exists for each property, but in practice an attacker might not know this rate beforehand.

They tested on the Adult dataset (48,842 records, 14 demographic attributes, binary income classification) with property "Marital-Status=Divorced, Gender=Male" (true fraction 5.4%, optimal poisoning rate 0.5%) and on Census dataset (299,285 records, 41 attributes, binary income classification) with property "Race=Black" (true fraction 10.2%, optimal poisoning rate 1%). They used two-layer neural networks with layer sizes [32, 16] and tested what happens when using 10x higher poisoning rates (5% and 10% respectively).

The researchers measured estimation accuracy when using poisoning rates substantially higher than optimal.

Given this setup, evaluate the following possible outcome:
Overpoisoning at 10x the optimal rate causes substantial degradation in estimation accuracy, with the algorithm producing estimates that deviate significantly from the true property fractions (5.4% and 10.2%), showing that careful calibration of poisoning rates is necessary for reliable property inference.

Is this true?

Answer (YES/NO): NO